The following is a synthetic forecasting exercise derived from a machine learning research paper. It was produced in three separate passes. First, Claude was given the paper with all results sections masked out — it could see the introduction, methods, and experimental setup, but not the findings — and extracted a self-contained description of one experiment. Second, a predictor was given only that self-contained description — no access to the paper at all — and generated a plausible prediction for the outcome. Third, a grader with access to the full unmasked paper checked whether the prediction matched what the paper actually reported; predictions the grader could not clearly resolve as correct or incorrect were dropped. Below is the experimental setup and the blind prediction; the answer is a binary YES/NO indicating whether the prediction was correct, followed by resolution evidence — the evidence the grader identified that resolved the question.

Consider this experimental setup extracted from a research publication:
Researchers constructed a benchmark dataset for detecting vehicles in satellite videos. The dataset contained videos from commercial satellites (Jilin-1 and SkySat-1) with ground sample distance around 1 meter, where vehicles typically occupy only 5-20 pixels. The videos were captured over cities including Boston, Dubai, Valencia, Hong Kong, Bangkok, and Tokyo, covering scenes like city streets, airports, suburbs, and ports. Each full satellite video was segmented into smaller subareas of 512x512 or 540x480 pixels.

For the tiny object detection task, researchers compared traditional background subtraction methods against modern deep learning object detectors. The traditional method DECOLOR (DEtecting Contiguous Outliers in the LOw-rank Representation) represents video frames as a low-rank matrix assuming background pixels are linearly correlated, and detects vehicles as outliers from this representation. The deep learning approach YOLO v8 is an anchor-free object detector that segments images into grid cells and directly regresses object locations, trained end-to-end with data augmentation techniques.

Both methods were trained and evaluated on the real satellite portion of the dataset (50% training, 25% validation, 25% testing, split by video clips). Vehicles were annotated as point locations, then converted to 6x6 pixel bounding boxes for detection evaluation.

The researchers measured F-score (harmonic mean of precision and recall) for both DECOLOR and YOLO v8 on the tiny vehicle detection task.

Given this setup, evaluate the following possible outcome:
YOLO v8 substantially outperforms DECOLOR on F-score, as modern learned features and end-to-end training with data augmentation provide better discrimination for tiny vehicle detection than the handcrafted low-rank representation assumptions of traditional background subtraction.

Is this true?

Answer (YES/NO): NO